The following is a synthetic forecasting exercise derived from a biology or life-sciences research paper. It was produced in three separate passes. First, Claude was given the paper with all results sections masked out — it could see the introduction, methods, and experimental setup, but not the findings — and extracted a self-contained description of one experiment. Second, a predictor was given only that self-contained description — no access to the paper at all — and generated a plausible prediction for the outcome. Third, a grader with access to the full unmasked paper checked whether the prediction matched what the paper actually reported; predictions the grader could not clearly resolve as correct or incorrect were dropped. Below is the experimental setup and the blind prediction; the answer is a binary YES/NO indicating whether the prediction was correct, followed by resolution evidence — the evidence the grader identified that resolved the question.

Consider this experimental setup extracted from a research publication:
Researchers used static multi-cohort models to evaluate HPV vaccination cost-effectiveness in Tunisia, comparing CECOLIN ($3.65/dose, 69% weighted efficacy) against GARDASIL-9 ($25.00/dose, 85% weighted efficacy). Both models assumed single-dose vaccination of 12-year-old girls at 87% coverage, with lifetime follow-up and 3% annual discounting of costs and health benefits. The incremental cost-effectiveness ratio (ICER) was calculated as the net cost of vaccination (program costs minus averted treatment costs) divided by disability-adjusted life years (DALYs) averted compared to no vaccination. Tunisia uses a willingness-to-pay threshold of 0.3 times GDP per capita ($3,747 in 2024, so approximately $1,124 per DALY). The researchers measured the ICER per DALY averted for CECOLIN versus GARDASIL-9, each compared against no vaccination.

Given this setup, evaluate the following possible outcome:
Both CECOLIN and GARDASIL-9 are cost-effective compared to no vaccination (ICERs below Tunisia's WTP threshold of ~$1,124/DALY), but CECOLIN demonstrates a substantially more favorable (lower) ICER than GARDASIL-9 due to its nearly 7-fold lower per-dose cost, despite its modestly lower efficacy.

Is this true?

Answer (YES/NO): NO